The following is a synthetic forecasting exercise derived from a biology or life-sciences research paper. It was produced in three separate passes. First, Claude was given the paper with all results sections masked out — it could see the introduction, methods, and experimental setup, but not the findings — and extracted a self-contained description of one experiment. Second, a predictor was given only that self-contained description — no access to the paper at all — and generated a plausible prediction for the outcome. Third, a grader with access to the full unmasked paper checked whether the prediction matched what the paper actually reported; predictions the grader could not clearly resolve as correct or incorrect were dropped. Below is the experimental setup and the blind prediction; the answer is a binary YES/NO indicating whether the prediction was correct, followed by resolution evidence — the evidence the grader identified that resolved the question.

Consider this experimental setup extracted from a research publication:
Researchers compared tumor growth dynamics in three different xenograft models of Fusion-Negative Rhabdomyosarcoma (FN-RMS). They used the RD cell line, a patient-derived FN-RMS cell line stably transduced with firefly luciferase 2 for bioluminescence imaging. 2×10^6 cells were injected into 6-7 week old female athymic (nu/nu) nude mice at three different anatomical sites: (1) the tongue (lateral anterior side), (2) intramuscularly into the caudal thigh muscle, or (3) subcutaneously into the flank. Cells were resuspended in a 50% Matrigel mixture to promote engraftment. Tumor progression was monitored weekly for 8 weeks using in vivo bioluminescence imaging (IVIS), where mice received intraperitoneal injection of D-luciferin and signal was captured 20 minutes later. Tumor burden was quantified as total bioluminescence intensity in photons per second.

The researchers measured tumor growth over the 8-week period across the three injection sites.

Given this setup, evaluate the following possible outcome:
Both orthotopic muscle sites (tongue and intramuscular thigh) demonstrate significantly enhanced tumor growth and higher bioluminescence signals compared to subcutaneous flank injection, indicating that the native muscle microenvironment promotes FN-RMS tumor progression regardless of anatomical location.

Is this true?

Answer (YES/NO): NO